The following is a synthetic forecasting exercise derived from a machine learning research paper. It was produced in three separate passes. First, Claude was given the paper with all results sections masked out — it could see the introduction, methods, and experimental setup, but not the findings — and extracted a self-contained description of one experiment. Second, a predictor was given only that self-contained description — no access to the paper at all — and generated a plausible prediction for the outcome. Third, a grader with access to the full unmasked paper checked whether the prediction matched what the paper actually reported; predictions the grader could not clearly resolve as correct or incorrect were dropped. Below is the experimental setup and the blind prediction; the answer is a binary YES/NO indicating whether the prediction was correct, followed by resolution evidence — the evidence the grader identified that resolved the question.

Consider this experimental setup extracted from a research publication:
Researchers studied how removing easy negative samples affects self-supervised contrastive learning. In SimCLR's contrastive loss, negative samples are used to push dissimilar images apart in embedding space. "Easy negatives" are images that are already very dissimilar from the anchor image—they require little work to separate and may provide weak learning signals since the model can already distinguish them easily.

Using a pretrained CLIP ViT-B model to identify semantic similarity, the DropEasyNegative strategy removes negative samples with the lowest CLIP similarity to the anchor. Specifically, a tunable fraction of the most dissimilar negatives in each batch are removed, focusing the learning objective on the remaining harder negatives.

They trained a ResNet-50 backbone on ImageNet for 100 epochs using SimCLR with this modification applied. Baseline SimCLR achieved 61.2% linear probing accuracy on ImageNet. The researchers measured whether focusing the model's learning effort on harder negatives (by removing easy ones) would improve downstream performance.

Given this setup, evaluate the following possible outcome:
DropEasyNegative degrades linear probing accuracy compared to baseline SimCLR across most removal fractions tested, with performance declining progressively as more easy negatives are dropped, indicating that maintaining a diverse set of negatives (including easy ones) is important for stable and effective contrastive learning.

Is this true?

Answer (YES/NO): NO